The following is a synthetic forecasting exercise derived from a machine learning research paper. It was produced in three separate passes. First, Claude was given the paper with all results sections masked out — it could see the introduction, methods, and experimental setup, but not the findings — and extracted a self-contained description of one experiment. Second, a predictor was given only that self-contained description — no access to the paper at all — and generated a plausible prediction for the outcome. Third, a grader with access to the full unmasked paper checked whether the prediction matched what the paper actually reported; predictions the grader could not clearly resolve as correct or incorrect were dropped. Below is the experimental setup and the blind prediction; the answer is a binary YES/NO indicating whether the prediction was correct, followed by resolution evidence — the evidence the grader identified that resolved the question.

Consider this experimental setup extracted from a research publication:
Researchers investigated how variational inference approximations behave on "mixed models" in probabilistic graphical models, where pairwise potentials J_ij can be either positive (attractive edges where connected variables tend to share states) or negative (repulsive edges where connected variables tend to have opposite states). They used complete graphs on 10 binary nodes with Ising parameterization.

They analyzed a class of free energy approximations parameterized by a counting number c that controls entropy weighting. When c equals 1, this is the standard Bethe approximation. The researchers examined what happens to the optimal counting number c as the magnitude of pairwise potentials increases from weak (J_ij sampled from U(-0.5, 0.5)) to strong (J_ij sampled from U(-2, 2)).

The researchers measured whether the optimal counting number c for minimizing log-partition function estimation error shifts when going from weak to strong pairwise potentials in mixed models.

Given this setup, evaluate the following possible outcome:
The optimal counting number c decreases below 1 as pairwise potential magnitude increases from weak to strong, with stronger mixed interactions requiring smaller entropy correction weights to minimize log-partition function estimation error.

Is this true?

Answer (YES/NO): NO